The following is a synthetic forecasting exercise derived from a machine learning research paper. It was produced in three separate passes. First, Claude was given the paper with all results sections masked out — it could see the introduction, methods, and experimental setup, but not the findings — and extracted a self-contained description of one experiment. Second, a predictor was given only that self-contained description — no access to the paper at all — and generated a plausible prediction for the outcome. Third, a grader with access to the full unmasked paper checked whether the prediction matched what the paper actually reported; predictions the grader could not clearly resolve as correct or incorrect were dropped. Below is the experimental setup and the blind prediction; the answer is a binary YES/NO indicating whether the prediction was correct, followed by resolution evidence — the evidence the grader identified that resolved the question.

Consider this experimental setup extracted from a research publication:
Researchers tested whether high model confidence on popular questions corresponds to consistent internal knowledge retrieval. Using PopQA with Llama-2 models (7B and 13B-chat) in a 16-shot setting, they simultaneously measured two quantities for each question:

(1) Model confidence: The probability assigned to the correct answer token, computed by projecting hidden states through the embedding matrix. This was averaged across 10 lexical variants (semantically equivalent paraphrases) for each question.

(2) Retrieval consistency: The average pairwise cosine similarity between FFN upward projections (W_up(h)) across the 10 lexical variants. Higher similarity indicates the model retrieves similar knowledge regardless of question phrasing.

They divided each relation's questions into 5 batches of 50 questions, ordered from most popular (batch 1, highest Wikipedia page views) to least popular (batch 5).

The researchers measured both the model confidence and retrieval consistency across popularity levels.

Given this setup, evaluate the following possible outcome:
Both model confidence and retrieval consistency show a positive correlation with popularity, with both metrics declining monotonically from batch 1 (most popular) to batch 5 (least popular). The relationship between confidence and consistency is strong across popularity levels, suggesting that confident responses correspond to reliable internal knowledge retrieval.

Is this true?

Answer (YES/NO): NO